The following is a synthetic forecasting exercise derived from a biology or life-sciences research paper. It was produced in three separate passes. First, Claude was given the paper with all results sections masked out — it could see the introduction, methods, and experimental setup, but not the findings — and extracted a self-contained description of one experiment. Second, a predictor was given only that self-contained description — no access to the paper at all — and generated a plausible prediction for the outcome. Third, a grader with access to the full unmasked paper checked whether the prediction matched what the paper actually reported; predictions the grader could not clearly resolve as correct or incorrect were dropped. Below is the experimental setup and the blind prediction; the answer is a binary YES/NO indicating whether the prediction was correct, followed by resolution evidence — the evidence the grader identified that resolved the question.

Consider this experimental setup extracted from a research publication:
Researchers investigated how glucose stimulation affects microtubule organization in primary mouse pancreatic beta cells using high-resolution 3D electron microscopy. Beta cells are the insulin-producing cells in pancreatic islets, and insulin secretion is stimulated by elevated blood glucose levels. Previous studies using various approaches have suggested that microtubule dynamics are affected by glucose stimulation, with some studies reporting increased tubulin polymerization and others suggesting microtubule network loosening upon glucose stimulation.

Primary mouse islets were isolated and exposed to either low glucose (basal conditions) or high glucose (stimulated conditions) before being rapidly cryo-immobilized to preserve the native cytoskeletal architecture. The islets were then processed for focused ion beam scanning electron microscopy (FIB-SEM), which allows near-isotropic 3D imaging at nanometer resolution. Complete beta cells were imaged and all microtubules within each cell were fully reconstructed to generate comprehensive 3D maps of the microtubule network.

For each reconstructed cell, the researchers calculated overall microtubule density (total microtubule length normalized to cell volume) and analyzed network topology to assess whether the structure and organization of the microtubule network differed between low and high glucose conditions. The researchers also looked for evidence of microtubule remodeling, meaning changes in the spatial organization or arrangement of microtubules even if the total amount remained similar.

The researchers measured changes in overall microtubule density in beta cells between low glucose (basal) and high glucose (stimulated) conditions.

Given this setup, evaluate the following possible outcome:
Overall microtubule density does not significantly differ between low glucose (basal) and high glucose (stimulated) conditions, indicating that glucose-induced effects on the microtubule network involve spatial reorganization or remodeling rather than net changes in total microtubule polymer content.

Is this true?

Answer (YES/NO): YES